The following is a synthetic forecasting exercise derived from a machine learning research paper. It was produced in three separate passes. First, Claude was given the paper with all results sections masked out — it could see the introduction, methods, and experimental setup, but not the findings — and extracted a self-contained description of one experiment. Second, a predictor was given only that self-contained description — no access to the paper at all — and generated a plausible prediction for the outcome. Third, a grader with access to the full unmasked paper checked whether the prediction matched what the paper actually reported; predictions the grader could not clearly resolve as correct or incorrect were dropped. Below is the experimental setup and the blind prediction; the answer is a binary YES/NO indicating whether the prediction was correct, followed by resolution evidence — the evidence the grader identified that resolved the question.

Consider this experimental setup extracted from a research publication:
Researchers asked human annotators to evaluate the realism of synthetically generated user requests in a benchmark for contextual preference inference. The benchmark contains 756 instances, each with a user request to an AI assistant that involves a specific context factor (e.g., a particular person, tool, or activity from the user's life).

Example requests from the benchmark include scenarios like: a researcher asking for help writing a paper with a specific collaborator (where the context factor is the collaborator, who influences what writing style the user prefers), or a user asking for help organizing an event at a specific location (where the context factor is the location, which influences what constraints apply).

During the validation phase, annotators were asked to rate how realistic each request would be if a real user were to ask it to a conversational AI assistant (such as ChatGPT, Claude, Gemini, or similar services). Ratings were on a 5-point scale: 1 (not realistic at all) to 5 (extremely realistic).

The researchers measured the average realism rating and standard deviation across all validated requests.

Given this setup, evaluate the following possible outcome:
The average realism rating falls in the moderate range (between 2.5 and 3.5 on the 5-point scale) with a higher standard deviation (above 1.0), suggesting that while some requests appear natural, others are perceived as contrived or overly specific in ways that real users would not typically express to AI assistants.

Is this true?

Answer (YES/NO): NO